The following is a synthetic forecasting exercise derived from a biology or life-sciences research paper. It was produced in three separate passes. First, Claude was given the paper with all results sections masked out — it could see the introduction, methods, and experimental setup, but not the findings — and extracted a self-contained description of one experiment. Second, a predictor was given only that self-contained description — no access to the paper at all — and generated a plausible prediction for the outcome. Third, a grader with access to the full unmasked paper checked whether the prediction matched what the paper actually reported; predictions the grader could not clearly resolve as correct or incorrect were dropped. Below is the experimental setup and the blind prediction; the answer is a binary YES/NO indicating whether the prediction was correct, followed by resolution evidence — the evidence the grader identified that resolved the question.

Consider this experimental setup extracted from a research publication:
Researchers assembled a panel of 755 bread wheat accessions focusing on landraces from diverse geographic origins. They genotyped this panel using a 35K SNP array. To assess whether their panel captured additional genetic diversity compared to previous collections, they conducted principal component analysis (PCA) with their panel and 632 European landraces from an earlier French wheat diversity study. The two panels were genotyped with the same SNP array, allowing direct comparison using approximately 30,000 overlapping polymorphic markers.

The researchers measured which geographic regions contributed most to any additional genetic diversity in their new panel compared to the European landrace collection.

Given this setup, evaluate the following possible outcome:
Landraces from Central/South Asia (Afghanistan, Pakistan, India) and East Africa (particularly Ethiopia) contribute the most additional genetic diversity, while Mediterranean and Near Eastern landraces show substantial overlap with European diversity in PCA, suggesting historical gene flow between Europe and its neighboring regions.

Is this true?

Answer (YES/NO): NO